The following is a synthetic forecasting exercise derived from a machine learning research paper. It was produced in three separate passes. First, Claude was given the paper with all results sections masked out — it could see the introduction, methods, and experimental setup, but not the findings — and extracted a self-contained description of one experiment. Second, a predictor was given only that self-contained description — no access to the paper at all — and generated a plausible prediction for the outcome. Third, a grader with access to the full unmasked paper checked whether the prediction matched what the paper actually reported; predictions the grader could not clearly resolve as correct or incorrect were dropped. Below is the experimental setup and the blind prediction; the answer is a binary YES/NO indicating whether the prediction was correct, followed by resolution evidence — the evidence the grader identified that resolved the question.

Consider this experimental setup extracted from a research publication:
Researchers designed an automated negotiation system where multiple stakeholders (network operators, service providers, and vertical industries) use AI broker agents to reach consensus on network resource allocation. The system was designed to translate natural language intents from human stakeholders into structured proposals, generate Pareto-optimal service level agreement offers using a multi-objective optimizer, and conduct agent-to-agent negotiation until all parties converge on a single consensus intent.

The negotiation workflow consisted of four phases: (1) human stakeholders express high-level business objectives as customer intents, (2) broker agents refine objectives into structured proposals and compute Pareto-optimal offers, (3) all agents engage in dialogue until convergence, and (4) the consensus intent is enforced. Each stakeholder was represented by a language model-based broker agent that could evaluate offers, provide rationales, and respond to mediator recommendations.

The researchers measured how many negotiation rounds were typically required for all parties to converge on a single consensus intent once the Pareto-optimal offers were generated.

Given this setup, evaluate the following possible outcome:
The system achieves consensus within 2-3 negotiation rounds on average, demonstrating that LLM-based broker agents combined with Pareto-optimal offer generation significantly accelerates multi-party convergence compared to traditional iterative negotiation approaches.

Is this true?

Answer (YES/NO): YES